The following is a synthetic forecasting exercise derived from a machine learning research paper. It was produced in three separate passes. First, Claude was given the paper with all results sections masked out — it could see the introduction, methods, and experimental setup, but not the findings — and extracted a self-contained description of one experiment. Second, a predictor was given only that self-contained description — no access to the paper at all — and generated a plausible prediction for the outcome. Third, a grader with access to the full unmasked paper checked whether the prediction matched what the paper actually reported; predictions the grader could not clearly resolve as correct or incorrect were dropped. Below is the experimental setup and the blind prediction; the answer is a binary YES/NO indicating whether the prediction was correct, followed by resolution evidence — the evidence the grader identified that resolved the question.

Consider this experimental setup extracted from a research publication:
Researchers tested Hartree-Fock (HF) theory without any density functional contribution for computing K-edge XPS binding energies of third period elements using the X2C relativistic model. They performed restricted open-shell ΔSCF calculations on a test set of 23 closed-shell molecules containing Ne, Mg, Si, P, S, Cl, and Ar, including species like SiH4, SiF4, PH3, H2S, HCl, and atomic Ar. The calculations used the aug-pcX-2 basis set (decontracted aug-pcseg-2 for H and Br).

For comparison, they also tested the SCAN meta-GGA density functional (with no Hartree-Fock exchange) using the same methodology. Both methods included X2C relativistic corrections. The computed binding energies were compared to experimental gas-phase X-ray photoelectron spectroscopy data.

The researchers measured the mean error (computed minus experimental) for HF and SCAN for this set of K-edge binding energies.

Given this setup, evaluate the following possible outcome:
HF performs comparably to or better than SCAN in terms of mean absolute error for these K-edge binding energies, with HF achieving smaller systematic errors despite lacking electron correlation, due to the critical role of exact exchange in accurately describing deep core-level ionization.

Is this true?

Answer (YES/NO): NO